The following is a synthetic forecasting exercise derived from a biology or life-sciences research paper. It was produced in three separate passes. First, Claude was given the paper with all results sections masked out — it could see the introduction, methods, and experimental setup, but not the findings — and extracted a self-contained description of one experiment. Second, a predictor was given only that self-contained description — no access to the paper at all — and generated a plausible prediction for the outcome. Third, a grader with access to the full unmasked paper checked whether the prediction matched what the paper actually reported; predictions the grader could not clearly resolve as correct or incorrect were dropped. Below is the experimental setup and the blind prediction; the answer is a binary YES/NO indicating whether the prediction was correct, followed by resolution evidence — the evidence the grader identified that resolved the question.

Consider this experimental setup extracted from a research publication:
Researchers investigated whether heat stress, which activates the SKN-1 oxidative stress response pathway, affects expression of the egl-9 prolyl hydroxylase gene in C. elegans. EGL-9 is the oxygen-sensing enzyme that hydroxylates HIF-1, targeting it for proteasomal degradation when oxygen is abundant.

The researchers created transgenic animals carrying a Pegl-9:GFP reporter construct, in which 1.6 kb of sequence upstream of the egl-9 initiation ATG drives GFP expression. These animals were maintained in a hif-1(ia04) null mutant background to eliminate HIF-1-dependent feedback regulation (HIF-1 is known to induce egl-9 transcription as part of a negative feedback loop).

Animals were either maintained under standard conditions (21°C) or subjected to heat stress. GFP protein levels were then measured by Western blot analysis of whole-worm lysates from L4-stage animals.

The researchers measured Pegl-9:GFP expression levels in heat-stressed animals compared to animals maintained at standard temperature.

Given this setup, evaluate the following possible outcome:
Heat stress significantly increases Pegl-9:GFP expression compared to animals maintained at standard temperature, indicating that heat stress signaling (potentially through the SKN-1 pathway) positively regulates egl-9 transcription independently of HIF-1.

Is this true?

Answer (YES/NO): YES